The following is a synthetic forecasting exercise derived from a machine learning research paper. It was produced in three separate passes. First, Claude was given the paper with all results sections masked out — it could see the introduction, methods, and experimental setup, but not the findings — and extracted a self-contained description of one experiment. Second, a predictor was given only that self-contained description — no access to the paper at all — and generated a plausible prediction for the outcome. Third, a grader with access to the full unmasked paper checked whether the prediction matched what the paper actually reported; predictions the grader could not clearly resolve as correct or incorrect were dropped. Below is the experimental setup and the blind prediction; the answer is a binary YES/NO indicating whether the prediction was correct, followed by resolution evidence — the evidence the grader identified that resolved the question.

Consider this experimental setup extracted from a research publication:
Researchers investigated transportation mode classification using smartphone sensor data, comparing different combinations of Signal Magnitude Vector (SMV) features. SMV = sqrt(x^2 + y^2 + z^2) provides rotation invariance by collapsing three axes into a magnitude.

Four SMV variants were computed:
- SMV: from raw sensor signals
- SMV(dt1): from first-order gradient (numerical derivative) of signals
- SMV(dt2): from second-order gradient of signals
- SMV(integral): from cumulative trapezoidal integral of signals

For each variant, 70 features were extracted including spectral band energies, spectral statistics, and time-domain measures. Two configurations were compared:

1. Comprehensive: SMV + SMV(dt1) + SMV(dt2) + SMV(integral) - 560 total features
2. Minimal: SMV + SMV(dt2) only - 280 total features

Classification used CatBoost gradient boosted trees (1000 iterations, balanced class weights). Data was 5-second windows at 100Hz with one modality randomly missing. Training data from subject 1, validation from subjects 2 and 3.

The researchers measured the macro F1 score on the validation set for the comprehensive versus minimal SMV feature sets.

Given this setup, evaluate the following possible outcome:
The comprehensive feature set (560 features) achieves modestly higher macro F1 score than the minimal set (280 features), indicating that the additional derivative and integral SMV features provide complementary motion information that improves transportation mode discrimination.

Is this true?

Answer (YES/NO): YES